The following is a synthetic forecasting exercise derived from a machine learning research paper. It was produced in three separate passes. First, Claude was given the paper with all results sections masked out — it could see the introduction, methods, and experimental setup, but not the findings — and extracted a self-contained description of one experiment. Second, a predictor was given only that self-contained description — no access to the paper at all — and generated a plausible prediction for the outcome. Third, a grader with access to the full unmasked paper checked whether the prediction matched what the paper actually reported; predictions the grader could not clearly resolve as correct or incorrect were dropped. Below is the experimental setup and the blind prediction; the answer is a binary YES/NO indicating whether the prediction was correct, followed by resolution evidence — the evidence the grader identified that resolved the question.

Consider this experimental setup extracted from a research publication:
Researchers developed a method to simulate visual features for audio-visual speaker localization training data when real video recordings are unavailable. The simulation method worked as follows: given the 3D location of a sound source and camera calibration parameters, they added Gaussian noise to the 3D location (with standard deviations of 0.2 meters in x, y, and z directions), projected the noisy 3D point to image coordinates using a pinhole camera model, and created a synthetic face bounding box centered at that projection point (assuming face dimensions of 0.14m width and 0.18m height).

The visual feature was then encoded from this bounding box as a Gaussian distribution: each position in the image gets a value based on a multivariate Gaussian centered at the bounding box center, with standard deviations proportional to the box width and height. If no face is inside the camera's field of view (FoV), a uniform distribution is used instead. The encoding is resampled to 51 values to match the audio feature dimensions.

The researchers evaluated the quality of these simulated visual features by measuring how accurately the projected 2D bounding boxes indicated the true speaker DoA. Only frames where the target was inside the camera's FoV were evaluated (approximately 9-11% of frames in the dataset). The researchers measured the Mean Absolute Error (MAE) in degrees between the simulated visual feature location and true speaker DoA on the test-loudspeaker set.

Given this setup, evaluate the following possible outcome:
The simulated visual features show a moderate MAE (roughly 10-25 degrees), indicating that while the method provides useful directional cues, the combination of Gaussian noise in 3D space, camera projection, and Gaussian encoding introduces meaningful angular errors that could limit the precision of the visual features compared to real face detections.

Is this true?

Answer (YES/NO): NO